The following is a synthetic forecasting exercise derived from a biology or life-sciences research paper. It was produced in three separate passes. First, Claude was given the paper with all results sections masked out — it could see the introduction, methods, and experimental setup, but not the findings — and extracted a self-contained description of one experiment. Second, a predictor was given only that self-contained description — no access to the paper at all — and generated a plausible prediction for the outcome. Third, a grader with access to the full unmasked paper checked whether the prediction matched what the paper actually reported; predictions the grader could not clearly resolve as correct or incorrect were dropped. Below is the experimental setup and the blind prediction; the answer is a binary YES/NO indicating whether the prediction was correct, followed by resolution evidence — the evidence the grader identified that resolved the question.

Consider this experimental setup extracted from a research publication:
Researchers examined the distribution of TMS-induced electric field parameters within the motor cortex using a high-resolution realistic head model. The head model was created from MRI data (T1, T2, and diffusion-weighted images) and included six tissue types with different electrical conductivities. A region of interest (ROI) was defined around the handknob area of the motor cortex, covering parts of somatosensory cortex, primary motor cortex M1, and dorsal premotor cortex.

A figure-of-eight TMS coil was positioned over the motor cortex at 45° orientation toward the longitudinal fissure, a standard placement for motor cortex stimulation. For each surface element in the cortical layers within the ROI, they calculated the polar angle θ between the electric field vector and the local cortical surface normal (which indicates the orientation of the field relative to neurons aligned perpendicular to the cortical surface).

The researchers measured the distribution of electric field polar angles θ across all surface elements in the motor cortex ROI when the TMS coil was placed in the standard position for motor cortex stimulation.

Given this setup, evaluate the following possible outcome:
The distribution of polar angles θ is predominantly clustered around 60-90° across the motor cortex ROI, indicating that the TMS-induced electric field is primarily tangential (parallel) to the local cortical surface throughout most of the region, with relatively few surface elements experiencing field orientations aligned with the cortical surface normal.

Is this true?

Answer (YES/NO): NO